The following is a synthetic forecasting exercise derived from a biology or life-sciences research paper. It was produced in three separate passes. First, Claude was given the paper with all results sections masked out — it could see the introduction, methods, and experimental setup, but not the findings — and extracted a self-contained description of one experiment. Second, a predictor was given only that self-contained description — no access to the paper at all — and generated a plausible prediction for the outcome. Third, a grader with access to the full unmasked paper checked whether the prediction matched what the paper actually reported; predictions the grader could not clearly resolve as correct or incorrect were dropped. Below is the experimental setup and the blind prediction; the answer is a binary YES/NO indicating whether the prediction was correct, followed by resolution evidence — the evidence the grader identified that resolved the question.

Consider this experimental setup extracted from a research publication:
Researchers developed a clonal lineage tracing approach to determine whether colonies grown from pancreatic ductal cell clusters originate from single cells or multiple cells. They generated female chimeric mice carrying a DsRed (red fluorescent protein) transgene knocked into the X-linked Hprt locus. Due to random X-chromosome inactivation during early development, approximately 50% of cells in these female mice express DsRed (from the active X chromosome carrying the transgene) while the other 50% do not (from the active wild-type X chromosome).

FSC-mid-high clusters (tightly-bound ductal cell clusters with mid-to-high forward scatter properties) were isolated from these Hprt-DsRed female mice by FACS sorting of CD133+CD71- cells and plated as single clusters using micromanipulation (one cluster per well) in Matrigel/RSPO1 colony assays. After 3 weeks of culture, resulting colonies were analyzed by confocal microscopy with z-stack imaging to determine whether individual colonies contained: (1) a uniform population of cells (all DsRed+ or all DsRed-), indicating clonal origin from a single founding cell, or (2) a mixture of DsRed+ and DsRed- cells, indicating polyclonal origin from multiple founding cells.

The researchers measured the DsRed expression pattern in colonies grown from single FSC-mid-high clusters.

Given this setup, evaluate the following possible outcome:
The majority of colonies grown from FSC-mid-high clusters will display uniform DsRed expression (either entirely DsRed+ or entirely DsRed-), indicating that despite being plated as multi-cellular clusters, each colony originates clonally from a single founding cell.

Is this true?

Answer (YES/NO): YES